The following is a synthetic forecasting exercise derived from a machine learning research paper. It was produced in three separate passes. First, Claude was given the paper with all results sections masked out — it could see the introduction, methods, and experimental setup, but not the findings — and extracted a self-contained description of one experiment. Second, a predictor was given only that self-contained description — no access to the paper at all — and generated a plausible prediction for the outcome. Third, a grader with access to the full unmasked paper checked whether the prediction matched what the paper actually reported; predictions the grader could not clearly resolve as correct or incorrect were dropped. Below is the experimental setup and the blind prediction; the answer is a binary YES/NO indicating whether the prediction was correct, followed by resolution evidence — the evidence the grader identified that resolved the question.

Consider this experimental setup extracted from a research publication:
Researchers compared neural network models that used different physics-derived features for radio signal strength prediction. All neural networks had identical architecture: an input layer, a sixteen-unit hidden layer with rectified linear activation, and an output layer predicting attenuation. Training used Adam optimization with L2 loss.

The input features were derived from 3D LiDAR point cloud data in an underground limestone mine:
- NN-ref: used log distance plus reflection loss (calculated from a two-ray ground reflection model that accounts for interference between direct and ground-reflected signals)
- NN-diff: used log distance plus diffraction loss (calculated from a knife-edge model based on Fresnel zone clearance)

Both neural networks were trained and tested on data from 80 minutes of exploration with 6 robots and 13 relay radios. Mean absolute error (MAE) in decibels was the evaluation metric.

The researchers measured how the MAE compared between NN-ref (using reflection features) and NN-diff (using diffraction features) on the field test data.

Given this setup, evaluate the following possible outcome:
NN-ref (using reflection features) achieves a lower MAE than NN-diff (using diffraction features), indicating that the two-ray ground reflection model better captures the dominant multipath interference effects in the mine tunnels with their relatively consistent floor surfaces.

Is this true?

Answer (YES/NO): YES